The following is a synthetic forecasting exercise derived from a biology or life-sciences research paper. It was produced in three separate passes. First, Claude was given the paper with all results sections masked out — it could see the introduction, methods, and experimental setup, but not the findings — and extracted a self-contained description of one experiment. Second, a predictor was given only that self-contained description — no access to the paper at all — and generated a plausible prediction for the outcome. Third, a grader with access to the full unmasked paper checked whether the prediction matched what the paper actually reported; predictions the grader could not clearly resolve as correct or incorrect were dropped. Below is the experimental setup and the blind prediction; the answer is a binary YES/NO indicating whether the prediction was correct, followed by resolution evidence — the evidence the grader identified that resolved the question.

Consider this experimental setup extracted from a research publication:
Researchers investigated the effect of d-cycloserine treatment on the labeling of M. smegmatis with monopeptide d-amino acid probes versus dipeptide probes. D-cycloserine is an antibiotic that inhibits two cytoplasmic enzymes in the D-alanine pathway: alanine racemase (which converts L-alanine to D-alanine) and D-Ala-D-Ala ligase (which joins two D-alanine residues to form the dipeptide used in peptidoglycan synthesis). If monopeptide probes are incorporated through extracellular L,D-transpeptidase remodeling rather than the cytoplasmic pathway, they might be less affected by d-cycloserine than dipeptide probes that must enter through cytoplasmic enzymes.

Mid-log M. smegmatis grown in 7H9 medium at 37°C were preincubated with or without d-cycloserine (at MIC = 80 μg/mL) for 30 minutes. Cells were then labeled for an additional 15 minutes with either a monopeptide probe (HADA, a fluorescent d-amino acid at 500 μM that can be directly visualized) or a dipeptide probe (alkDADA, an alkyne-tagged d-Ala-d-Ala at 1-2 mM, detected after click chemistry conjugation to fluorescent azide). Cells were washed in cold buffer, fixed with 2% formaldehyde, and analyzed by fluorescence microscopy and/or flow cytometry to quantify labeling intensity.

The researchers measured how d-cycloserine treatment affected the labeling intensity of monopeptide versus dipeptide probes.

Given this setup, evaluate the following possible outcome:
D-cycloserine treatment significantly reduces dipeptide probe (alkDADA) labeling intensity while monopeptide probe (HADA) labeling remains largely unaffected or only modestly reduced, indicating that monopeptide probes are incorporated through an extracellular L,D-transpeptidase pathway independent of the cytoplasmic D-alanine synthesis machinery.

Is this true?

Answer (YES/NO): NO